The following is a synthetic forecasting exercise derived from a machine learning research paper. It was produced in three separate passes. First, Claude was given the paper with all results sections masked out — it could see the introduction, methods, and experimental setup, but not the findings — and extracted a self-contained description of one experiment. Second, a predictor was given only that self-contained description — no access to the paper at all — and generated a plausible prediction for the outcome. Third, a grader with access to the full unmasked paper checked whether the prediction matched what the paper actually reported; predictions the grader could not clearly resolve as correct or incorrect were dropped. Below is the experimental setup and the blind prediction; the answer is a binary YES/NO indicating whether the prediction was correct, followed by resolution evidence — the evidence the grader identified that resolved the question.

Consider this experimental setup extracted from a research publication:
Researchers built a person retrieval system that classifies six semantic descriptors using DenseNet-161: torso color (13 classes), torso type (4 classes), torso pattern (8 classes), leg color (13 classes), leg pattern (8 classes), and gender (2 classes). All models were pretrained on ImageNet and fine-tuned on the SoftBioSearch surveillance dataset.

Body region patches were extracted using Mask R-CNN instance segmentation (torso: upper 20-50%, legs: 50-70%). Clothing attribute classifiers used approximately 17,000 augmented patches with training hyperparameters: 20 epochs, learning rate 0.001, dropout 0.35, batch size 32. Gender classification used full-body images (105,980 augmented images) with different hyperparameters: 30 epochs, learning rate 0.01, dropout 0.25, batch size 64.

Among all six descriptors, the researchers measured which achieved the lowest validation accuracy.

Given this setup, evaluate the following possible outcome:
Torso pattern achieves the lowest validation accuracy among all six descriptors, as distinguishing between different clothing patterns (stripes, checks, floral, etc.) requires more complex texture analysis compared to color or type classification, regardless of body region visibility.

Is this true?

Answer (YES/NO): NO